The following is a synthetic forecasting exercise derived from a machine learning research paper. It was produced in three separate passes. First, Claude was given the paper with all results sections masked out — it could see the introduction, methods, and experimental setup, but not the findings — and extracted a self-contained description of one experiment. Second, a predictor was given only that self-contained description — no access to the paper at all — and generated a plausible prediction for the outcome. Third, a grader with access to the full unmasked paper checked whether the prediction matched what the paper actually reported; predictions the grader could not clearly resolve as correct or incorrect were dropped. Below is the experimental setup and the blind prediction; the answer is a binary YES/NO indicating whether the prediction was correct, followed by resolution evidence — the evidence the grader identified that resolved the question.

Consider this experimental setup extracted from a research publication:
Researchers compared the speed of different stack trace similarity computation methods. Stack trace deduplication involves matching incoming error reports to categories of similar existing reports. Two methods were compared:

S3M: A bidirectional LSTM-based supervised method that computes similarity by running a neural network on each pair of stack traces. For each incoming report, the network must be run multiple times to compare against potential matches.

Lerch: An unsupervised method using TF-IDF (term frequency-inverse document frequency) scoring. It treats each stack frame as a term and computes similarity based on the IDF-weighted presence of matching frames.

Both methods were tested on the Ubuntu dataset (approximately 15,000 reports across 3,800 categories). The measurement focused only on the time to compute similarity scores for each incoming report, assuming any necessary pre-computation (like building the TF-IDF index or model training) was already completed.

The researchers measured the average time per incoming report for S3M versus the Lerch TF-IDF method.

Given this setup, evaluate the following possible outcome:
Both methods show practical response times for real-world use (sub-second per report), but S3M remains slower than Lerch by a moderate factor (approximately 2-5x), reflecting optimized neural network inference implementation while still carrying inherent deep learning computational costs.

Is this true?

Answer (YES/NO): NO